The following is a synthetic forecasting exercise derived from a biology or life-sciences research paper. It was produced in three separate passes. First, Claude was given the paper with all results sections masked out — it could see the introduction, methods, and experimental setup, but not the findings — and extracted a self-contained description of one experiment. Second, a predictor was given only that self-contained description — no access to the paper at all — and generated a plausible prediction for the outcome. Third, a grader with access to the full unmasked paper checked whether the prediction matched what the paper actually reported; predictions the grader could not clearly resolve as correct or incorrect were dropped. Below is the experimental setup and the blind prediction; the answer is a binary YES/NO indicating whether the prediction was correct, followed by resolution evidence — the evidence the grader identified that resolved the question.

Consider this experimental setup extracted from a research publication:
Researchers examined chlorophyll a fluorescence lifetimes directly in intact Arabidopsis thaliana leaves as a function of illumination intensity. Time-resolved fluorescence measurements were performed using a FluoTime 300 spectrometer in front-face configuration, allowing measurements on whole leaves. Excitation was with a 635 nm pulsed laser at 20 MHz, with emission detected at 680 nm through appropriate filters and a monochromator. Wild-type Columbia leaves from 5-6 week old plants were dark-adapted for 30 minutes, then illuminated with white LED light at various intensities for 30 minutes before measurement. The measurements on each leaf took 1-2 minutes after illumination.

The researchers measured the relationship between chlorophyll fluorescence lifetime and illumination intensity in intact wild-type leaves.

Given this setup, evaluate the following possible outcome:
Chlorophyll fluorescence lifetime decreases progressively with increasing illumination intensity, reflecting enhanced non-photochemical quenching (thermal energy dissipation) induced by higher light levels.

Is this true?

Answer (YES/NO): YES